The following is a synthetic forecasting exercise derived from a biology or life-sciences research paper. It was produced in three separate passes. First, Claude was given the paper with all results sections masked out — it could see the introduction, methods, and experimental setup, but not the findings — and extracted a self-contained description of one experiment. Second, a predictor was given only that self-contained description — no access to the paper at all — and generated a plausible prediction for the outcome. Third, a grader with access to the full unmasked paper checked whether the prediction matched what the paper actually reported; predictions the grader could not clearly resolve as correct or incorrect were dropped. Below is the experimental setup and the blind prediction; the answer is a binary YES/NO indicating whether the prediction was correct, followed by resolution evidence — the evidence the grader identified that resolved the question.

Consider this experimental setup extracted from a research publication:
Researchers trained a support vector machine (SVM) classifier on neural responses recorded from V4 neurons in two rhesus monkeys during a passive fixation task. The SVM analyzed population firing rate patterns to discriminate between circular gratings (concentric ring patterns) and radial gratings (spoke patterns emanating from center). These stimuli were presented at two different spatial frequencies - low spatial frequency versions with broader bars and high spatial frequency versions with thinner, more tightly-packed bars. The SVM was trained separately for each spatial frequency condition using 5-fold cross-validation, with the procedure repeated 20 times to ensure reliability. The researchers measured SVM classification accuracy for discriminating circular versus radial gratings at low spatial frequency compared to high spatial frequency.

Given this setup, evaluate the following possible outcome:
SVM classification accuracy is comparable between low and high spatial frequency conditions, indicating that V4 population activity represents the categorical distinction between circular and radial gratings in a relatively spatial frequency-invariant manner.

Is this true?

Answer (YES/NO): YES